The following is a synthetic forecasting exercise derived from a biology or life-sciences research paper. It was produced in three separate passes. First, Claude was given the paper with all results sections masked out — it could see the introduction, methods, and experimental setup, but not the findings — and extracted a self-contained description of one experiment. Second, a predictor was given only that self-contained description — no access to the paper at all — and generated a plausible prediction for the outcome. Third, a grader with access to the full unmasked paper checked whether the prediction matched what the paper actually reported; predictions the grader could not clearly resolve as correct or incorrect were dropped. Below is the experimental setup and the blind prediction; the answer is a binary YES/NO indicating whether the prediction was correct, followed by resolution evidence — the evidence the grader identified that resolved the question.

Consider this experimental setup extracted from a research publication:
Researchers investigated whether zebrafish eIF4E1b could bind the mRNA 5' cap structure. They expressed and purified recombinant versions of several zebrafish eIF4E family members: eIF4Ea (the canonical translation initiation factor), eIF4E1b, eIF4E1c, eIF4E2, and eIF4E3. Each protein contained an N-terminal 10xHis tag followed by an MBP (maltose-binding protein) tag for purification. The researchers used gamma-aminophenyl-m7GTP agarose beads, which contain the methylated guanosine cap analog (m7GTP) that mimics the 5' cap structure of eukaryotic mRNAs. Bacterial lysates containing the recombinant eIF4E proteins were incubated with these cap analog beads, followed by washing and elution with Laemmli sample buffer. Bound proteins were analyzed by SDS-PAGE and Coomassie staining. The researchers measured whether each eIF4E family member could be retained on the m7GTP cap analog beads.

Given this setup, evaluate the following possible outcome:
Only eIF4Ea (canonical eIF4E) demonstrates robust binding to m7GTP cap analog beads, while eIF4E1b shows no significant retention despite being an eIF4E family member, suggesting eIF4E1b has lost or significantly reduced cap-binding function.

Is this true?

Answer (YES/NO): NO